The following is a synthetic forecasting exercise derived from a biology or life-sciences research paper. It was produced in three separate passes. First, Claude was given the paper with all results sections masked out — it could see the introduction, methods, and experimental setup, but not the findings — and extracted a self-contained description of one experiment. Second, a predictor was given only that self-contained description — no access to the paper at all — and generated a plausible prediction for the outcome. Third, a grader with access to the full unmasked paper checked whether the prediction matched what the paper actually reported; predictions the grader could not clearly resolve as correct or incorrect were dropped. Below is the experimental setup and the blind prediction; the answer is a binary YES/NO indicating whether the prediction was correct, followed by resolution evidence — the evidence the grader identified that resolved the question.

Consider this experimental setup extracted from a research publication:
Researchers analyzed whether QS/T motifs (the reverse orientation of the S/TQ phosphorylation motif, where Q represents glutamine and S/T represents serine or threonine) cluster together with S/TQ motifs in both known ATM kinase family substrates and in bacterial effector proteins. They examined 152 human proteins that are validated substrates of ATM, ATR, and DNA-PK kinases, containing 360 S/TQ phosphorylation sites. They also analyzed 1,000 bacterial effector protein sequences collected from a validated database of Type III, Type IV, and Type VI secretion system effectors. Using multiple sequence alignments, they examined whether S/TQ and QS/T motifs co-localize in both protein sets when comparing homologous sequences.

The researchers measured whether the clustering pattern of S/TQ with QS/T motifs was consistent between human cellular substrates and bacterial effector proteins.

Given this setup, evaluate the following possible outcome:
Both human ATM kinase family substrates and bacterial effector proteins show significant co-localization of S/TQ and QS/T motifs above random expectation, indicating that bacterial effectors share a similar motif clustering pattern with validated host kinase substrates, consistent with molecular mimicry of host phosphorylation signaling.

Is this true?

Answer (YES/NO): YES